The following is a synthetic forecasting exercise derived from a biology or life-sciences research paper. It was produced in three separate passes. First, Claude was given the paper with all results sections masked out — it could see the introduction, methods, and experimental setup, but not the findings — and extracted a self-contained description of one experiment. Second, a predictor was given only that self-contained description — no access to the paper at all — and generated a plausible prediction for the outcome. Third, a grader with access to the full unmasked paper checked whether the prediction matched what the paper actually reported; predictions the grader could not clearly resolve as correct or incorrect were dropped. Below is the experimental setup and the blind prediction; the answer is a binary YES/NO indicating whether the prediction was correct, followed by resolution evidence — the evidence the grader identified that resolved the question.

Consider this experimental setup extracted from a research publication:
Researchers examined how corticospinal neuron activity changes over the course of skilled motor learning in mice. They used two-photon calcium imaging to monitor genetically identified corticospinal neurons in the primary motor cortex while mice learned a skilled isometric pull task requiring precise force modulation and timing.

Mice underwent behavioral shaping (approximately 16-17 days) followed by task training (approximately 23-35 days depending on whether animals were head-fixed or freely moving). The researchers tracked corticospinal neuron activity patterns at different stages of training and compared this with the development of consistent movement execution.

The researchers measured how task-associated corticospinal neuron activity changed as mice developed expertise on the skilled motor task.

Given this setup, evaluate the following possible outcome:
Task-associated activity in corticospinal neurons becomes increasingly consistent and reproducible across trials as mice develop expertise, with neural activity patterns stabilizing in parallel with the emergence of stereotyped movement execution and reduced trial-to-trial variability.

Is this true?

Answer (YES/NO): YES